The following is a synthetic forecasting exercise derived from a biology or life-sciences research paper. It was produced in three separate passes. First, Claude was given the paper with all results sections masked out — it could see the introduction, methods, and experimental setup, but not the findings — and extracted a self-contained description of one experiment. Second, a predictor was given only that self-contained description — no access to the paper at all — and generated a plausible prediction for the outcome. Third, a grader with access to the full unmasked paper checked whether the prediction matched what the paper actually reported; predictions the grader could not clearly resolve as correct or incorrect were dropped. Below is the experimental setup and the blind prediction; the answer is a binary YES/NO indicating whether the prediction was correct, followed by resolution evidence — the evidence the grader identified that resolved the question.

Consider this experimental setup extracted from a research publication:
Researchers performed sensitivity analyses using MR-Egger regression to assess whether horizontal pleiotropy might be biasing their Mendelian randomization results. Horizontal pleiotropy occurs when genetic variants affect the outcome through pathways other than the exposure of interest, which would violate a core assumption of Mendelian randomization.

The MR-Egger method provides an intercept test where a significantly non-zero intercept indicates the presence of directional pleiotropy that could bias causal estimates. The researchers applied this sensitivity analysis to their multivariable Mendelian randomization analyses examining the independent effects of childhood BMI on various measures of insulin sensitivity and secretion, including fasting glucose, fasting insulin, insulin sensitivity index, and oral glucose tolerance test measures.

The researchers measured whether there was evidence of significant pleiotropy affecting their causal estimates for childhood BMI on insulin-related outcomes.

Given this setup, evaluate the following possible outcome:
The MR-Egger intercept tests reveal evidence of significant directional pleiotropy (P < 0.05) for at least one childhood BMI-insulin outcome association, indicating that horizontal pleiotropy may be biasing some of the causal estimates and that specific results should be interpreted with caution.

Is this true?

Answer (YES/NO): YES